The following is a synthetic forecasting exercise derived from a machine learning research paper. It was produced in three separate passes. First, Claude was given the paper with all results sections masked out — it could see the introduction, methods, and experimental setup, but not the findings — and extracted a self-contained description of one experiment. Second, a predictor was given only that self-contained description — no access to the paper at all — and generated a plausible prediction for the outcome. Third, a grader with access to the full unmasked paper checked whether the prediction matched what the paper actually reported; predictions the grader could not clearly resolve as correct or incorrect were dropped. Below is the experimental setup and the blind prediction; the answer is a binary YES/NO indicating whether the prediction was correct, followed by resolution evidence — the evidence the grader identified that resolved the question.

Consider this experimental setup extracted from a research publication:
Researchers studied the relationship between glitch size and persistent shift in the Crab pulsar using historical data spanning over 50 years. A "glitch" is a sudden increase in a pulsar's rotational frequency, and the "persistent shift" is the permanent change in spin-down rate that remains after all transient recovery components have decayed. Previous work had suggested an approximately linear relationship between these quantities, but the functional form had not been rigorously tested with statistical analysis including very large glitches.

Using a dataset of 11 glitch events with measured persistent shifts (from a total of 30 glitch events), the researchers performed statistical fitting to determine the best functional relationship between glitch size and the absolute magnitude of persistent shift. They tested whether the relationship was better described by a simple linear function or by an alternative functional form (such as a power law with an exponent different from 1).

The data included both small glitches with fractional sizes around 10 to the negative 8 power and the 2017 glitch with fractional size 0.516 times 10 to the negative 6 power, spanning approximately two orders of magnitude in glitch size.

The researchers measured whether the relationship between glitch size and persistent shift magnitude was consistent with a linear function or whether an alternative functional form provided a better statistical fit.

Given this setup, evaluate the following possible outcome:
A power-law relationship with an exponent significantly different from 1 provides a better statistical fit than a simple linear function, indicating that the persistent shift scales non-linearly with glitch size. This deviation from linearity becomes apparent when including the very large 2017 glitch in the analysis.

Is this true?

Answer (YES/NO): YES